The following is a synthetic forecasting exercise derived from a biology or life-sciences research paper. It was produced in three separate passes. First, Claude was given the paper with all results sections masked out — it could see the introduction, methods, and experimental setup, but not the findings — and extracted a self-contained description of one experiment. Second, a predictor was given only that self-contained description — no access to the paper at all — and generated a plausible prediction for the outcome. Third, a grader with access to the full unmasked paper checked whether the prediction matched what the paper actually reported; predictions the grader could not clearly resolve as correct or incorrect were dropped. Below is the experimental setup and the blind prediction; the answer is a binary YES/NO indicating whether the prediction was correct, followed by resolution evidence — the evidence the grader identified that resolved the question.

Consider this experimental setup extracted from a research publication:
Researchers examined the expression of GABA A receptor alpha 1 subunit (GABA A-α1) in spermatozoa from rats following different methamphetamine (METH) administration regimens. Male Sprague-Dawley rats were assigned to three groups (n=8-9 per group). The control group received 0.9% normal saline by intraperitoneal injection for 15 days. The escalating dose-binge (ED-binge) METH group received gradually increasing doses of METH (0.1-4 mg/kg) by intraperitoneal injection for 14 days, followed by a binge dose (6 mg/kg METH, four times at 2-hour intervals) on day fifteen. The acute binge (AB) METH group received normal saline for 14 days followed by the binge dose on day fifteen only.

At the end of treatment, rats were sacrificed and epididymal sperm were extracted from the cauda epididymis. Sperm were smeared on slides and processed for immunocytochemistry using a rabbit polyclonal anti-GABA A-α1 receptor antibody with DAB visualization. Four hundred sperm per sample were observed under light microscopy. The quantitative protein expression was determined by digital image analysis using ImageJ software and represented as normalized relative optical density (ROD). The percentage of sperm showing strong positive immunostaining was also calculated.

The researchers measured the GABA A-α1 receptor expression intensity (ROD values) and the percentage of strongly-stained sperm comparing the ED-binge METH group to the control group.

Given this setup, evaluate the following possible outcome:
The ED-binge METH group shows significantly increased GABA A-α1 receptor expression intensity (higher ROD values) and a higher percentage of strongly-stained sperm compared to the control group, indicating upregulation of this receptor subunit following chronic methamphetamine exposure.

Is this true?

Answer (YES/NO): YES